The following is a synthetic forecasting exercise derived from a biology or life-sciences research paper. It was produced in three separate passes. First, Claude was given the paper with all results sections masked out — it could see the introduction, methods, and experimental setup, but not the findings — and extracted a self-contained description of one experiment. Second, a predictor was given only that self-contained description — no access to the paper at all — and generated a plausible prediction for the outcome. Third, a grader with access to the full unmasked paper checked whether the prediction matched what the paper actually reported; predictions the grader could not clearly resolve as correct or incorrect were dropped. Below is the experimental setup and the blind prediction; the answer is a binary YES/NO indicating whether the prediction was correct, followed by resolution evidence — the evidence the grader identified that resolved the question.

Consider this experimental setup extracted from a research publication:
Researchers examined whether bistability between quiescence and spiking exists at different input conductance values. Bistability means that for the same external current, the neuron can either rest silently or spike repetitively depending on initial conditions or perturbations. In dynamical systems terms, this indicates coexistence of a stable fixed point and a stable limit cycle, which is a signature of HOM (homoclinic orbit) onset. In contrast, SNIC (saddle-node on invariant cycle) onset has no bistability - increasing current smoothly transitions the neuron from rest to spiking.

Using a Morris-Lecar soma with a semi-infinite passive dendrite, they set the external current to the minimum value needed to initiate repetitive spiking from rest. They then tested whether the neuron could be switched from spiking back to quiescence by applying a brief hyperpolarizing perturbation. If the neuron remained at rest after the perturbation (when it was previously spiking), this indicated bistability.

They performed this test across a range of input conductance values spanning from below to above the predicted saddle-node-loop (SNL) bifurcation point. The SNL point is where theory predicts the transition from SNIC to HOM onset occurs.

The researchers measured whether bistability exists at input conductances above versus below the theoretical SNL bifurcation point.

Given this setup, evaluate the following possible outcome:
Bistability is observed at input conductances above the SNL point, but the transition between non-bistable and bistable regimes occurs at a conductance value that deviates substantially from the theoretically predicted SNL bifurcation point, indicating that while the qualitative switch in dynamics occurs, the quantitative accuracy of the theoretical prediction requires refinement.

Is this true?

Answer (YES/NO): NO